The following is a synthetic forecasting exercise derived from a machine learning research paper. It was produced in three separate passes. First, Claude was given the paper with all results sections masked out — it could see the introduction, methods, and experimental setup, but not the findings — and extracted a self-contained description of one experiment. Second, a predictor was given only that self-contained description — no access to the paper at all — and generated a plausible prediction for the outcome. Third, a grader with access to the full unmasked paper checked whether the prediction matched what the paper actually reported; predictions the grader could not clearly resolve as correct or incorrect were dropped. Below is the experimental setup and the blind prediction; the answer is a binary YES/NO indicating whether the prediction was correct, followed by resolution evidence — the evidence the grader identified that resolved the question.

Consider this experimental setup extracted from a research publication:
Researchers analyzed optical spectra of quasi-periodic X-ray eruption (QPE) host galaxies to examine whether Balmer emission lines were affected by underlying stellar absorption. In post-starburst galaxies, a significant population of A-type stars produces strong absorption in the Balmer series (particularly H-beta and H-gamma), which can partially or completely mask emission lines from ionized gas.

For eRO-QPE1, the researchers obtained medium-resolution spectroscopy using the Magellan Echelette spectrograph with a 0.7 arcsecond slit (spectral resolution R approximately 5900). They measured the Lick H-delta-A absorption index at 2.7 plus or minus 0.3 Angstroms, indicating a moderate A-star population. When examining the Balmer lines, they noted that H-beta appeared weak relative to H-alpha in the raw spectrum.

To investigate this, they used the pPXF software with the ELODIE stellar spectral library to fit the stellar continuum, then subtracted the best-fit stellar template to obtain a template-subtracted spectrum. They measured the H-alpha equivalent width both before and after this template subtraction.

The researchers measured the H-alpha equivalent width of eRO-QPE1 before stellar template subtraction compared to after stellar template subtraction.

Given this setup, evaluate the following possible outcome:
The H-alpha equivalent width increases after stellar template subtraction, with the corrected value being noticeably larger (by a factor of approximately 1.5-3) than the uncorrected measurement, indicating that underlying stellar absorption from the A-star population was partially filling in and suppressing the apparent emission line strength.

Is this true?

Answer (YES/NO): NO